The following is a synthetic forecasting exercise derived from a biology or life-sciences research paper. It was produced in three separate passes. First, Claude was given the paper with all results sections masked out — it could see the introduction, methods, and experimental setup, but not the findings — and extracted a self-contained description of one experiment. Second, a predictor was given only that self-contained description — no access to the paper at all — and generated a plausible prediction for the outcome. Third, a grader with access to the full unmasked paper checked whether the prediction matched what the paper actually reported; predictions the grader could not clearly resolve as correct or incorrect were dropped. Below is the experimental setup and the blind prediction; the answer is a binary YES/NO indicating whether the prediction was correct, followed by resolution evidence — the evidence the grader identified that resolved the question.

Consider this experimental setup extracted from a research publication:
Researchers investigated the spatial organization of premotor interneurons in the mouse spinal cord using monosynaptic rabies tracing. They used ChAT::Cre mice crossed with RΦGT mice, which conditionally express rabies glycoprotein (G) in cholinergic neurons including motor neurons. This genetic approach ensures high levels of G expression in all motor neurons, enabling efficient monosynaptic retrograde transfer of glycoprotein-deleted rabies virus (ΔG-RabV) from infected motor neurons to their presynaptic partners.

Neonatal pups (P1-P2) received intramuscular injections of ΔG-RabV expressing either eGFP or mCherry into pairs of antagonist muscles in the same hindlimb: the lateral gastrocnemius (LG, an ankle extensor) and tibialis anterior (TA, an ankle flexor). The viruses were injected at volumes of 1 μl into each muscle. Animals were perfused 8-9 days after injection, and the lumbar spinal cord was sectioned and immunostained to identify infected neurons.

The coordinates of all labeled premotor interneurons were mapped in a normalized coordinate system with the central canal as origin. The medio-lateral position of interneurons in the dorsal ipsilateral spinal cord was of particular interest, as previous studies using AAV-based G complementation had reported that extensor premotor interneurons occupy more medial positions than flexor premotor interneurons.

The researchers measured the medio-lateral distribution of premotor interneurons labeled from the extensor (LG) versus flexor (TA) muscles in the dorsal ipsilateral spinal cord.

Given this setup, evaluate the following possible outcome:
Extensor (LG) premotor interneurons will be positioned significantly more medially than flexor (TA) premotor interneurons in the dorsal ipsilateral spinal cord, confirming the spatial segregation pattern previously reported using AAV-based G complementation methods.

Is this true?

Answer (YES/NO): NO